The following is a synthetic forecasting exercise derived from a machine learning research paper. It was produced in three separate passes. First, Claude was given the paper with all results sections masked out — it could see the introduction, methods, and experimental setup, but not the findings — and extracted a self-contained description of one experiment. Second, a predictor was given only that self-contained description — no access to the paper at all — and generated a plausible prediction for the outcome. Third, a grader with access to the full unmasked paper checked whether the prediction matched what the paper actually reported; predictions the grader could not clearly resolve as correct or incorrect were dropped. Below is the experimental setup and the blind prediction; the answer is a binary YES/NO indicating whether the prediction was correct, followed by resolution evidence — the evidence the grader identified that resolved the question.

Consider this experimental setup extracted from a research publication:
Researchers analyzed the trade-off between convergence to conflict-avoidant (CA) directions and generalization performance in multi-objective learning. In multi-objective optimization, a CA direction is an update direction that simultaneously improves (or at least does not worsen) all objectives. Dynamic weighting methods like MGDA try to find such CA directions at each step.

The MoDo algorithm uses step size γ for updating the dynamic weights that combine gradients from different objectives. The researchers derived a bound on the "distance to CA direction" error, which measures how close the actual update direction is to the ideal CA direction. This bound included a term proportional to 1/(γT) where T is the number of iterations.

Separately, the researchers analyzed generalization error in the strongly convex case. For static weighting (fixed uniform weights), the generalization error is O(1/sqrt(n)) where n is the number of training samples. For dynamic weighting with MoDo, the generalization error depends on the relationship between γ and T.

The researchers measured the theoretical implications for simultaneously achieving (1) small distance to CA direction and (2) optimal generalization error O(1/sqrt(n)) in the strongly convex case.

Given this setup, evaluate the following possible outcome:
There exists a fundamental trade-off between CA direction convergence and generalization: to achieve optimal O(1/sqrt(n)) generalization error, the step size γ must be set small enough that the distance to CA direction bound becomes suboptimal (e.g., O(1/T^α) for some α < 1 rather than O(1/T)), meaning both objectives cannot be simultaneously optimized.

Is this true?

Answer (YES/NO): YES